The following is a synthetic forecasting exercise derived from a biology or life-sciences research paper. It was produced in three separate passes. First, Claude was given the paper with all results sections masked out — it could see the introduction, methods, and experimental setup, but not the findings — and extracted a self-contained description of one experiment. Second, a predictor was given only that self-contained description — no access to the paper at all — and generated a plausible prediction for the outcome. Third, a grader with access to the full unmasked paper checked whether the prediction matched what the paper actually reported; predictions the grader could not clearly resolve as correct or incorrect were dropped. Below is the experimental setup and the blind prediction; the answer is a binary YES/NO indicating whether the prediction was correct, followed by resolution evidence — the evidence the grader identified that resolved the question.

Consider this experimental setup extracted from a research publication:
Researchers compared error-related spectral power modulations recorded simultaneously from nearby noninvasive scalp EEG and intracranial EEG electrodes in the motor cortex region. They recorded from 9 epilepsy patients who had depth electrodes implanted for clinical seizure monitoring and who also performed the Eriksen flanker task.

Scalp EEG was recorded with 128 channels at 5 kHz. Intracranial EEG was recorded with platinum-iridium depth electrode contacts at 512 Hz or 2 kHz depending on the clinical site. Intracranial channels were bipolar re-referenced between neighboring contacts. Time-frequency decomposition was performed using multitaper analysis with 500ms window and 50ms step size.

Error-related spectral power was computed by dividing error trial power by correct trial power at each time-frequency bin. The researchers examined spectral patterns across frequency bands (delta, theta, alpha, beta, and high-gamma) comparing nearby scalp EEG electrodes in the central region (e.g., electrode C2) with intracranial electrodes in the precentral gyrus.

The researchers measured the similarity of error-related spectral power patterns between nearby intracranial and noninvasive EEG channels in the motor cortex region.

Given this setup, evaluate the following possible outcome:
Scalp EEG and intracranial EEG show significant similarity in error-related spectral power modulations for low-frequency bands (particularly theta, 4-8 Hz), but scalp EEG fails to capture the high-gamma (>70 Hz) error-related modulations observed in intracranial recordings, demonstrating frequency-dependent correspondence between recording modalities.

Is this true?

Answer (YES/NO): NO